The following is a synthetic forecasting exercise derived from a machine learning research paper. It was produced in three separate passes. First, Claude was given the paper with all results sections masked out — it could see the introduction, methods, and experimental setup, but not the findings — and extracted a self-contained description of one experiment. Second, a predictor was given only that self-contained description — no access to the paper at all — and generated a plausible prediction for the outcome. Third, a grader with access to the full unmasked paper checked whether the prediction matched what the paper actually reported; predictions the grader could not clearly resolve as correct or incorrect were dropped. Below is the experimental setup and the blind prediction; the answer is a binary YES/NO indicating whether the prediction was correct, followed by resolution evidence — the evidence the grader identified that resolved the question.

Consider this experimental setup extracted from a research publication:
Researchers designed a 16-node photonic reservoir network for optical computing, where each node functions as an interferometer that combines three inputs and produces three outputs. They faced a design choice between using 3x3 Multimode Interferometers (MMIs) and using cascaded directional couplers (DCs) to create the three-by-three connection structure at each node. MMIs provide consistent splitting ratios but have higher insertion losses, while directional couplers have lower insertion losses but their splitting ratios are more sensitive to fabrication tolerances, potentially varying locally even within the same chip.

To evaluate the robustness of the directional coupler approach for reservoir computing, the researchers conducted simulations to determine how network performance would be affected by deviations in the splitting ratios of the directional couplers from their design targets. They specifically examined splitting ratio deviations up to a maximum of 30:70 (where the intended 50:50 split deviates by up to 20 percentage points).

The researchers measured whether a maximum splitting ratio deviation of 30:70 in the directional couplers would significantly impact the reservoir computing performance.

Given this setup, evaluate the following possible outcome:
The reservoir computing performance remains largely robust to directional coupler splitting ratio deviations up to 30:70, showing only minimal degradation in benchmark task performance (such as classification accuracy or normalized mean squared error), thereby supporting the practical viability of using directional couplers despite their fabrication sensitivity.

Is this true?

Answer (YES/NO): YES